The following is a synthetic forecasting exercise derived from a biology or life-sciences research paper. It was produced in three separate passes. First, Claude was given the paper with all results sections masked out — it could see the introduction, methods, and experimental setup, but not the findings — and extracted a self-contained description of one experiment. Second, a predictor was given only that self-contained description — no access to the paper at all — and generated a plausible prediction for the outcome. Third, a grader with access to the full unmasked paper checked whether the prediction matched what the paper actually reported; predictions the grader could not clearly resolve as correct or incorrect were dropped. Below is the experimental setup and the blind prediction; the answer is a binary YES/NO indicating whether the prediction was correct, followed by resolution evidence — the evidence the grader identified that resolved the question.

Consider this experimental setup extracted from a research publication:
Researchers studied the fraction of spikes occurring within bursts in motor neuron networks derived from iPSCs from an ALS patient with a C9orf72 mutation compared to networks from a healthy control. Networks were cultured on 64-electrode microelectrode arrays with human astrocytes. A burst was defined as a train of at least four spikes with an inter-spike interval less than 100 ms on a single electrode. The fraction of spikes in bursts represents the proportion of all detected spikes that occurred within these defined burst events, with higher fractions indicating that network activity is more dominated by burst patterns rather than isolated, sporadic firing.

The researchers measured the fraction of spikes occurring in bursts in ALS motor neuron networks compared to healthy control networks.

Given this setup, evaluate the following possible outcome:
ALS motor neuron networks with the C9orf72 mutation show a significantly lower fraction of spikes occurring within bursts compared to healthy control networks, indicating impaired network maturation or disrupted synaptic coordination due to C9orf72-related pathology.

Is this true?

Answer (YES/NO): NO